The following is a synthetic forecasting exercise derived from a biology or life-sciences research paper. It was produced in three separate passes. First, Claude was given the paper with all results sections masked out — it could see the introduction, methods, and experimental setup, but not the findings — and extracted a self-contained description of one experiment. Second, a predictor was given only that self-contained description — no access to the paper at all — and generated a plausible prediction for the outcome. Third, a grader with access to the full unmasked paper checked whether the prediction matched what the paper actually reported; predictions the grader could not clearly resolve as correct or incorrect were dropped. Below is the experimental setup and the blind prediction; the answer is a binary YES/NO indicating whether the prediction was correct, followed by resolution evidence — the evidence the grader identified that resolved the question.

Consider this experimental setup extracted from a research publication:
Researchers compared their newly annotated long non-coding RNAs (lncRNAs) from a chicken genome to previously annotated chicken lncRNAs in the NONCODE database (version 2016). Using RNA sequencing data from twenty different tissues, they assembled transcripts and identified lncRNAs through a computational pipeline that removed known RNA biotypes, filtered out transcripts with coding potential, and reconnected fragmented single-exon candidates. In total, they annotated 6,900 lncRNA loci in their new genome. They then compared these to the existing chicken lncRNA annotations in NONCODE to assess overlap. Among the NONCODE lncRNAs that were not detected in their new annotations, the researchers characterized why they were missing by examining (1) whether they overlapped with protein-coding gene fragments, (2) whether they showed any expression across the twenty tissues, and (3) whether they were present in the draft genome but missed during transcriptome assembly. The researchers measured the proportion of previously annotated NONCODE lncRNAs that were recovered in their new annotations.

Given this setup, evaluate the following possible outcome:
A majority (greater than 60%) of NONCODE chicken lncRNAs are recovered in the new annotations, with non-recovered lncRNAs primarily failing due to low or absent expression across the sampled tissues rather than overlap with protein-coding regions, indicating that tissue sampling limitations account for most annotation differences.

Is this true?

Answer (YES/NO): NO